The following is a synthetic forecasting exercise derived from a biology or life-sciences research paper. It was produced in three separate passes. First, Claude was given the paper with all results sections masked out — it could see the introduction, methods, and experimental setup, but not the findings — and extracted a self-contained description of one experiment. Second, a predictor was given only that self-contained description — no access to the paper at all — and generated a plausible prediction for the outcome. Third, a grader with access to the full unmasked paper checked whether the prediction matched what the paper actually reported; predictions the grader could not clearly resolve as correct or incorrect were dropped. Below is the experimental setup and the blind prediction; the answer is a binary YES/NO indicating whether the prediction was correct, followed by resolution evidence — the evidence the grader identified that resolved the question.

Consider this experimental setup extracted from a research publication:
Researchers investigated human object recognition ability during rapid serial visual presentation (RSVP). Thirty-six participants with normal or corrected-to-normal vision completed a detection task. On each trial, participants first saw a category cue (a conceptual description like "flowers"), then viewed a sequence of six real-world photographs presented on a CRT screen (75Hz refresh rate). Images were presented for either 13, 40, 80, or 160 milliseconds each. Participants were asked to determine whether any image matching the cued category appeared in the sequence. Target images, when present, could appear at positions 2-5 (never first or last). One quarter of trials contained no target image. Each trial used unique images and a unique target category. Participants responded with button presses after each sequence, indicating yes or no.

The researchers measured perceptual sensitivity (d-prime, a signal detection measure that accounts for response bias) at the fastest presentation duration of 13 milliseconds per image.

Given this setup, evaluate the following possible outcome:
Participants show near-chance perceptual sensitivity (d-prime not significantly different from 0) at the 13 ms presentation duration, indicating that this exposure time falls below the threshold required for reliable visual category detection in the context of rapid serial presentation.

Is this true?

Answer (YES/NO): NO